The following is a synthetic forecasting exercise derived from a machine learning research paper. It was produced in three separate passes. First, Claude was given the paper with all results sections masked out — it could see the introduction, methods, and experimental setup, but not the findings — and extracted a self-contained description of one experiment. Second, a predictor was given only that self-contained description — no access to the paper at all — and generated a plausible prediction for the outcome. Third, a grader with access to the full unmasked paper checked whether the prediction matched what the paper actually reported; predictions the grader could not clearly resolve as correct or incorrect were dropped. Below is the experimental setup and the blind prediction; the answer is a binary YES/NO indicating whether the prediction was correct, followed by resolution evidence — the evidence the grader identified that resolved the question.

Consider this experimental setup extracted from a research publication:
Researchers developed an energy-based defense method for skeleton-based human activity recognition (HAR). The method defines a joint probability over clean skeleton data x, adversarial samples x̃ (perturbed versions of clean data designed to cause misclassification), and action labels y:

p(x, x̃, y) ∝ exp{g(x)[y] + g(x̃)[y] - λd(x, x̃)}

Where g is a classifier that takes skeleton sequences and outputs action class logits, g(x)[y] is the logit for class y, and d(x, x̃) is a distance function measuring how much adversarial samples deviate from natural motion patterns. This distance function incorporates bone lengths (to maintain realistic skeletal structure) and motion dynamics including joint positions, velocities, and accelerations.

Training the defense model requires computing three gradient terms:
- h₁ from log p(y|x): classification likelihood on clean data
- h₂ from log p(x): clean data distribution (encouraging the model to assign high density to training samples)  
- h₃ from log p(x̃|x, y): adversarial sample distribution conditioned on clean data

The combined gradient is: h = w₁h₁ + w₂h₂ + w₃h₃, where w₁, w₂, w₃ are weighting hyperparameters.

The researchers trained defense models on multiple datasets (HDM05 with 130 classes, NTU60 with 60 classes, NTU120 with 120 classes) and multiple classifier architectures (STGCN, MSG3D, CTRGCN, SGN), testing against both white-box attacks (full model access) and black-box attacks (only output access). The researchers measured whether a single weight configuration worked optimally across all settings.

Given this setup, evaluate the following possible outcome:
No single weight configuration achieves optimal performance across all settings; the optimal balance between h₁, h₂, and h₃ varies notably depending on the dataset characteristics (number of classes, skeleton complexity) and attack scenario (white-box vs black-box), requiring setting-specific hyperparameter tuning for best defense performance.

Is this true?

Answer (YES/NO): YES